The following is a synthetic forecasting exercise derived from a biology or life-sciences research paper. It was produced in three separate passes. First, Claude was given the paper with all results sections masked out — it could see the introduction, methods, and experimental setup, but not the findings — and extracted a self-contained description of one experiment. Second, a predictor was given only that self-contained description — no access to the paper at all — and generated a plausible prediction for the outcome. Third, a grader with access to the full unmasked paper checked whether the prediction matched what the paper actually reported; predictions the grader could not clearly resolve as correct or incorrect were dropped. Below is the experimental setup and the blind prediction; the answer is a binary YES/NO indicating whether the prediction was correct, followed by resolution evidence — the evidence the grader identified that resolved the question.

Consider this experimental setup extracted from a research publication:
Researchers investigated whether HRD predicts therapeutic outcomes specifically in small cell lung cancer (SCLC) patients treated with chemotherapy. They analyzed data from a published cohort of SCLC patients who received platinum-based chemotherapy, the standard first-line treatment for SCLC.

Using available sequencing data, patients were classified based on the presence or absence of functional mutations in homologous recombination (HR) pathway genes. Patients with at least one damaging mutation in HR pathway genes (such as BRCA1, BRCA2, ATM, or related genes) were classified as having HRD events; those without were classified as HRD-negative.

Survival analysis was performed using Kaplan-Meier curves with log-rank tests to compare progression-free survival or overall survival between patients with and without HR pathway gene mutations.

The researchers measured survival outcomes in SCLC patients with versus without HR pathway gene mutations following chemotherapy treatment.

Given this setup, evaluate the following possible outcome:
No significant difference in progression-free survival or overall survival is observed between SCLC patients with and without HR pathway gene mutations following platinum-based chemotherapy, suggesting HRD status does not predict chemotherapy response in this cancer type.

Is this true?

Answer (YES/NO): YES